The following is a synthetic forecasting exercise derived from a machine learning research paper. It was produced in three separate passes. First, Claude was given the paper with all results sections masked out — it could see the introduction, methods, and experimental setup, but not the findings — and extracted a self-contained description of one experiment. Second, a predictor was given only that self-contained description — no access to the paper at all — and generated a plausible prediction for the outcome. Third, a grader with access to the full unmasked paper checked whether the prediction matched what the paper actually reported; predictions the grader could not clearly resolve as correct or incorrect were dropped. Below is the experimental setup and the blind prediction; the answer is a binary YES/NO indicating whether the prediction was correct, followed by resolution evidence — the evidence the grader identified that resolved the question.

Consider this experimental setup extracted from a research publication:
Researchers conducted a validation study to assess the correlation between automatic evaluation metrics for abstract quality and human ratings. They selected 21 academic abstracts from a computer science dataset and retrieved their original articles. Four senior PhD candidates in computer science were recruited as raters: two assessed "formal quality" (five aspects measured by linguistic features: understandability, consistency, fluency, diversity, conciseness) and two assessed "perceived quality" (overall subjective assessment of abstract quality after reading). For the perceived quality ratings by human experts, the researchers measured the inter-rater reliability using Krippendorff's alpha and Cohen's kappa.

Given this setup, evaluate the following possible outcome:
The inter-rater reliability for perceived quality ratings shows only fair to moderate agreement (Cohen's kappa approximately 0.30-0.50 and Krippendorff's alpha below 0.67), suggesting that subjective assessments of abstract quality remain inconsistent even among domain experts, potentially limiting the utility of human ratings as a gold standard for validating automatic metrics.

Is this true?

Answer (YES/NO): NO